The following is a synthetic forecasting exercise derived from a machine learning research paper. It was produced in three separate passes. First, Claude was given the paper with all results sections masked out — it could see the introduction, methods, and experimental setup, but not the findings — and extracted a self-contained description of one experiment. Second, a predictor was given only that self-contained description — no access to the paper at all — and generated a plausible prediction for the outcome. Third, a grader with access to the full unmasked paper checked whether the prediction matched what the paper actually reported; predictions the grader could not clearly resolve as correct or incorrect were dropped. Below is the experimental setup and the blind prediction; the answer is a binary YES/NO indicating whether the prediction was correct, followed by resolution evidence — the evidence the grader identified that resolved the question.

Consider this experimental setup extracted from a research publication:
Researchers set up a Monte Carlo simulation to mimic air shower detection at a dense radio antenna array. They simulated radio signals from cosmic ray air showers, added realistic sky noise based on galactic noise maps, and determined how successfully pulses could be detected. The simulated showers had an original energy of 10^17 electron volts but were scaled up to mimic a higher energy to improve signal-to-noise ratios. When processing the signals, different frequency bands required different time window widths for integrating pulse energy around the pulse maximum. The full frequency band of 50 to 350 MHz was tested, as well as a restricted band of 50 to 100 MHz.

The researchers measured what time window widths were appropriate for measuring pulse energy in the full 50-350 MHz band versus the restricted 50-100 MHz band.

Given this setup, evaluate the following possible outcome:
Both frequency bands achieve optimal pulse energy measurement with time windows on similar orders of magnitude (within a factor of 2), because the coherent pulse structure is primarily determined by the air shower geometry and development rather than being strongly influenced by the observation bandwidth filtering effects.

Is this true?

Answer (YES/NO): NO